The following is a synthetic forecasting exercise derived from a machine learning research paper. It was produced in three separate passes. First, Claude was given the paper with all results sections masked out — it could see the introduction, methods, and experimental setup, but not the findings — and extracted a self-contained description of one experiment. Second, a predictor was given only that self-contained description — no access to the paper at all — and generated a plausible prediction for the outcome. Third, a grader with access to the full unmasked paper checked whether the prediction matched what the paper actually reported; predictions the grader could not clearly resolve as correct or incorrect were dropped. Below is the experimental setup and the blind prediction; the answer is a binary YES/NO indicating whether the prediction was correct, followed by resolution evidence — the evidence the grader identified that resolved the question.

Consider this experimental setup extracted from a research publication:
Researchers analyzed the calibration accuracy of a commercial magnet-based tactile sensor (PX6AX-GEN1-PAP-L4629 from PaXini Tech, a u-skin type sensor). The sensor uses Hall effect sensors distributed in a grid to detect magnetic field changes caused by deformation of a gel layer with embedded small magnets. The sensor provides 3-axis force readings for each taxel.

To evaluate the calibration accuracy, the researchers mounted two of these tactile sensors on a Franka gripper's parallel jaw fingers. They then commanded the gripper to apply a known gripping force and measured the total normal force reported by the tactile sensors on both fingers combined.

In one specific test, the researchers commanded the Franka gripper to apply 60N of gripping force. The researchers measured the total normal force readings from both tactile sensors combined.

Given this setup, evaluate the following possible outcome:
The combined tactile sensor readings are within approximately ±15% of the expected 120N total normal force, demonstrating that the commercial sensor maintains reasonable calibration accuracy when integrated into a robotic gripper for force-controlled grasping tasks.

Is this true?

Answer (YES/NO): NO